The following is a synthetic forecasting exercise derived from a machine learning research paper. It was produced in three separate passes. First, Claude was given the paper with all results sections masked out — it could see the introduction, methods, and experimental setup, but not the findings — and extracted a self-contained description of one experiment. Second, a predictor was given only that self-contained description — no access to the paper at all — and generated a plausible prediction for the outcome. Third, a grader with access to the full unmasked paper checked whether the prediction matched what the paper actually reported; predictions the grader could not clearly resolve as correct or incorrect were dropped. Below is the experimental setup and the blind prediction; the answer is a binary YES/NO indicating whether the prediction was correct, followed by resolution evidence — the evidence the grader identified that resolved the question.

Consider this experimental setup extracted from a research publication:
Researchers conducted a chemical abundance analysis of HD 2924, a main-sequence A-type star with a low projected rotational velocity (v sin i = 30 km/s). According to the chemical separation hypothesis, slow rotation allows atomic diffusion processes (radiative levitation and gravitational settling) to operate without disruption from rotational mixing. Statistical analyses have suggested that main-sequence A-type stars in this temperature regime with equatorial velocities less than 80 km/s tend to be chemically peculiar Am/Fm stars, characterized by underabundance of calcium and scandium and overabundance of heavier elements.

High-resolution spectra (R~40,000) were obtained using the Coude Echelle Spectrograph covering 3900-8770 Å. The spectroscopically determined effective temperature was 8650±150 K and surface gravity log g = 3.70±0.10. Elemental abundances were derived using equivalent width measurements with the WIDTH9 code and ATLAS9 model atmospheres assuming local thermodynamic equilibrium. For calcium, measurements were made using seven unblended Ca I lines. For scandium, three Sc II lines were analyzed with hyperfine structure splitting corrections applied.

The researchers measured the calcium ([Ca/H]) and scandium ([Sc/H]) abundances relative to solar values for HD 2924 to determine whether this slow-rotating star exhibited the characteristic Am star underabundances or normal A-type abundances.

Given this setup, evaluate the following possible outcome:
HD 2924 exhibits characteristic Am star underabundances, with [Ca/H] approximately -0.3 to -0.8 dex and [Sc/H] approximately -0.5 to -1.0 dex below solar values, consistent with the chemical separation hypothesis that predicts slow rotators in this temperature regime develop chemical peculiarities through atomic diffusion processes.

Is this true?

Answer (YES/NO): NO